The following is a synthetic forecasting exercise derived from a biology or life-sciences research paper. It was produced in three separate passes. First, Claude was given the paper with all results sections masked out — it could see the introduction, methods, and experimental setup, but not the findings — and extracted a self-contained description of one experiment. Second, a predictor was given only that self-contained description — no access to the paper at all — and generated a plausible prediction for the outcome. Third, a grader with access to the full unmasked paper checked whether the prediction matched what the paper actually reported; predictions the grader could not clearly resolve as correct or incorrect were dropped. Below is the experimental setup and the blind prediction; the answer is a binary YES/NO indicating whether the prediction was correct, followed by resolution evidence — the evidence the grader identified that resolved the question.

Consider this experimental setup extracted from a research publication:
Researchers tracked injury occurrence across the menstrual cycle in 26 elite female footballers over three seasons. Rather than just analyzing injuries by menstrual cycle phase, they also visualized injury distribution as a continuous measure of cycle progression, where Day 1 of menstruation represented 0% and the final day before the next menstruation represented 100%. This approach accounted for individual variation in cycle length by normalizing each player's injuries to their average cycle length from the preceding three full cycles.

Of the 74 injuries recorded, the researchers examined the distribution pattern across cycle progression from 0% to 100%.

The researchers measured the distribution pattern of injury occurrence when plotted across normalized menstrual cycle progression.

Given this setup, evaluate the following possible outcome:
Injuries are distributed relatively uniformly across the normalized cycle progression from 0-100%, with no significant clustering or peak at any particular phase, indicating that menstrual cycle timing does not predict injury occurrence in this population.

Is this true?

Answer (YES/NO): NO